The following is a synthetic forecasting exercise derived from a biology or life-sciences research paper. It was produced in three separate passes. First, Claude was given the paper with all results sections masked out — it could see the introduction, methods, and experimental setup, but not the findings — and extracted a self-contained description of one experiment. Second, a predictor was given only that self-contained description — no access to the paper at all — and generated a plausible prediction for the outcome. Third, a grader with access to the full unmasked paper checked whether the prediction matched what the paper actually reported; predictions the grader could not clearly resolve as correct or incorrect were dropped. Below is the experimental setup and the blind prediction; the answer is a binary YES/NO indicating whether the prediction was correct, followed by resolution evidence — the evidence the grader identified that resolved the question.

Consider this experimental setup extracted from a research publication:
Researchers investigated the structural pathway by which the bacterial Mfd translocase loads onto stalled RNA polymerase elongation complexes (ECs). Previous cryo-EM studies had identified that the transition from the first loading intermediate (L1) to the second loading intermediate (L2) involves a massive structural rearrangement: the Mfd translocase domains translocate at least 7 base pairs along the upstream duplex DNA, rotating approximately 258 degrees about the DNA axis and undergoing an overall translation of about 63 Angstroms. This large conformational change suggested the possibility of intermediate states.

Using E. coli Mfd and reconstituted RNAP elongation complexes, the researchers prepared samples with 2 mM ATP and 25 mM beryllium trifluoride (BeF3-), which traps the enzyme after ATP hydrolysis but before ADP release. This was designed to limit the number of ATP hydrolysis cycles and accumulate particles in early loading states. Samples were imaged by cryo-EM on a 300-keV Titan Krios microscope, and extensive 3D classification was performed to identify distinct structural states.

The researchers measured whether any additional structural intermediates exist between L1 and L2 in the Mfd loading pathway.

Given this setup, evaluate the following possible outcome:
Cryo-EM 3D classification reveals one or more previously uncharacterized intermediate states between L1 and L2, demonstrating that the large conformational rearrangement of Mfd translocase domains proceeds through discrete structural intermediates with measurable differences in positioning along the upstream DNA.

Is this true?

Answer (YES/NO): YES